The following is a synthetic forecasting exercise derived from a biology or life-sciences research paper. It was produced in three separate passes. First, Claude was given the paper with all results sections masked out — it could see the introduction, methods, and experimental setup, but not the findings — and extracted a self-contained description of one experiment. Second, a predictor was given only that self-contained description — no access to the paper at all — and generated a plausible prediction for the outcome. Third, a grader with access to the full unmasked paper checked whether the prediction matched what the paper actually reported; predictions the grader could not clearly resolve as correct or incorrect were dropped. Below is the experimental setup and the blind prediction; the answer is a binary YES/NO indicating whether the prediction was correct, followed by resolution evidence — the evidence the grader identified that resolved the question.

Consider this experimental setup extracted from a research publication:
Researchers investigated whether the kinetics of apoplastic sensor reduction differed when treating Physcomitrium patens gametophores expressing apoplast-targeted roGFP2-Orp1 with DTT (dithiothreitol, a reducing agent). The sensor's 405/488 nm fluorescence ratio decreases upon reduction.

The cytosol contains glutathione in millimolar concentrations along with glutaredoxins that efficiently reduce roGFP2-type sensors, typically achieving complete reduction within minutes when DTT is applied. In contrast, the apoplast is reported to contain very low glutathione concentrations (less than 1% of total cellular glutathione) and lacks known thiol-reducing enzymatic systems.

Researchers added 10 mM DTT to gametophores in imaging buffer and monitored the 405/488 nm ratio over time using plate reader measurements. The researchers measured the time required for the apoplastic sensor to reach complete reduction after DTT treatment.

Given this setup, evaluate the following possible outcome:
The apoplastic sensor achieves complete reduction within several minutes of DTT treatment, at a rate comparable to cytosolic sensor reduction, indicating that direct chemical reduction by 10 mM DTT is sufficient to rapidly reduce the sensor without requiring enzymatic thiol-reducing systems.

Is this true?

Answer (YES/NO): NO